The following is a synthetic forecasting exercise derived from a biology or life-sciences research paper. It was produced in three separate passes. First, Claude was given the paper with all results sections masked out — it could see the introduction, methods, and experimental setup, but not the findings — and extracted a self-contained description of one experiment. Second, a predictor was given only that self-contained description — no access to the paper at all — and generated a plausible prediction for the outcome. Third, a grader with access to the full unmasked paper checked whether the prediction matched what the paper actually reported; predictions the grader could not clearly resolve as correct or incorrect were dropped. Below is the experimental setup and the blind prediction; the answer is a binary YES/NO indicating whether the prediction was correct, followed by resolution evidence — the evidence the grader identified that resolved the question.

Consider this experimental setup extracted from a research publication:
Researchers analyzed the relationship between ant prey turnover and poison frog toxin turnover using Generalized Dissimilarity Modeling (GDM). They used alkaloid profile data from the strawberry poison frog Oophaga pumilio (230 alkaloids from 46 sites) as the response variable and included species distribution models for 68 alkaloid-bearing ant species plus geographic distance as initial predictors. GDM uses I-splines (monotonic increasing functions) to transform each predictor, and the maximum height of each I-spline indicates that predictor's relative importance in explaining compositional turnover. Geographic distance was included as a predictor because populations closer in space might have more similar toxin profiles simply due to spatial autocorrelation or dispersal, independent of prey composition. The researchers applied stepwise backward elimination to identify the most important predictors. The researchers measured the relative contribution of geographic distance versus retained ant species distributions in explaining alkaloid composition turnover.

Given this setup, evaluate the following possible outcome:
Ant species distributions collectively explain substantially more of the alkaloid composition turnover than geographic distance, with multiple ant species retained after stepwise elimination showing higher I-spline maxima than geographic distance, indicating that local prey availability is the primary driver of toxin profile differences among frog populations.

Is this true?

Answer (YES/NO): YES